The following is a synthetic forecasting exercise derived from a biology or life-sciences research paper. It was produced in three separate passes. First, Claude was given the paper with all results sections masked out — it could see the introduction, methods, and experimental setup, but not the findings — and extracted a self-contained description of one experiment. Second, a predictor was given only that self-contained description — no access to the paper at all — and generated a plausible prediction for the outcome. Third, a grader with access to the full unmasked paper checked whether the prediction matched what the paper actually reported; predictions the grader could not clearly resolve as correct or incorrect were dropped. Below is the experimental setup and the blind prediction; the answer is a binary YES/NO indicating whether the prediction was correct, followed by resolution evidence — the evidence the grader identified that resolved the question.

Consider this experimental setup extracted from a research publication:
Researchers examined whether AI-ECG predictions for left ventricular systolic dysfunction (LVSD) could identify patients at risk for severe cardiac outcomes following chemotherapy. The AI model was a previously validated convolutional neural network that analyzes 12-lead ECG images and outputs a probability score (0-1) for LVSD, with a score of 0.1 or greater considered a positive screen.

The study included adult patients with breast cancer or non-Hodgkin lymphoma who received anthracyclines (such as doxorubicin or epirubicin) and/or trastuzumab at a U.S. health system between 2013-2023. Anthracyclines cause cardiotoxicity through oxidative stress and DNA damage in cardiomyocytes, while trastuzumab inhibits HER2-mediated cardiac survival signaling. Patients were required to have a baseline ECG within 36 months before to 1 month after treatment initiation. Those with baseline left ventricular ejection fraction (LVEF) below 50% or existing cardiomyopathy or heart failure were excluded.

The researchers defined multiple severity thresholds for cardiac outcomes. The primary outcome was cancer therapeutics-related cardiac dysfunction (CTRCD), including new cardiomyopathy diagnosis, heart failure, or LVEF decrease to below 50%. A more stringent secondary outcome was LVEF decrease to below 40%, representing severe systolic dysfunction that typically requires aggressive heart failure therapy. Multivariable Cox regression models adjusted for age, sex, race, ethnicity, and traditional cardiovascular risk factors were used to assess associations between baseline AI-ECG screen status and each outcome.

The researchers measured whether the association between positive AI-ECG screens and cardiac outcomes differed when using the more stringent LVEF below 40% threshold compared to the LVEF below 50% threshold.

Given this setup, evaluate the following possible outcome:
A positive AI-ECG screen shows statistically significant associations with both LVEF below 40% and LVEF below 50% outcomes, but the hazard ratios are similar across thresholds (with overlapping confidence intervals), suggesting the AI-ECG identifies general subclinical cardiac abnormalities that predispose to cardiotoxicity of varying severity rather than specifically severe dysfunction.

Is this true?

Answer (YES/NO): NO